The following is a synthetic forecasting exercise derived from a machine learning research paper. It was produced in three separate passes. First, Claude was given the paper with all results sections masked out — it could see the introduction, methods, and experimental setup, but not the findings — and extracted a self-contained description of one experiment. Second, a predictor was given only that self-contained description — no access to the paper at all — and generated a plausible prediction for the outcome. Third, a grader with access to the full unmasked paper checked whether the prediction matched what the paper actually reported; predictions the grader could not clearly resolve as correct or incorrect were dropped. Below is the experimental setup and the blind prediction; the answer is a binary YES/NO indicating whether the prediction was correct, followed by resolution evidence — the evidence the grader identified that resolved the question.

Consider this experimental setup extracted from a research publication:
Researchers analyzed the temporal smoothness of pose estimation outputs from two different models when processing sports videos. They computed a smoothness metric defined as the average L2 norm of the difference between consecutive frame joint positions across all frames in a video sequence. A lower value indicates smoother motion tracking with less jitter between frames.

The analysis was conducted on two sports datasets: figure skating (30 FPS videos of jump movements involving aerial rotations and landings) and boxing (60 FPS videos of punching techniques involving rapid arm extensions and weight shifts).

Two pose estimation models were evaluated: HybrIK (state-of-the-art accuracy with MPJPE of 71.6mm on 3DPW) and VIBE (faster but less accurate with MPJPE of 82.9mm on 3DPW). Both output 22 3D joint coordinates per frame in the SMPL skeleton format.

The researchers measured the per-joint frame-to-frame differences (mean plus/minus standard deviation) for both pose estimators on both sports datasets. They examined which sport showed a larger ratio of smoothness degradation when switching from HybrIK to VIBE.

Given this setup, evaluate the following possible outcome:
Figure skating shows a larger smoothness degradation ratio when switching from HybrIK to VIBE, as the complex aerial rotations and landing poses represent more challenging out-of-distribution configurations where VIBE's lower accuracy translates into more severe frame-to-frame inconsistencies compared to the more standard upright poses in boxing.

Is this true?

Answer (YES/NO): NO